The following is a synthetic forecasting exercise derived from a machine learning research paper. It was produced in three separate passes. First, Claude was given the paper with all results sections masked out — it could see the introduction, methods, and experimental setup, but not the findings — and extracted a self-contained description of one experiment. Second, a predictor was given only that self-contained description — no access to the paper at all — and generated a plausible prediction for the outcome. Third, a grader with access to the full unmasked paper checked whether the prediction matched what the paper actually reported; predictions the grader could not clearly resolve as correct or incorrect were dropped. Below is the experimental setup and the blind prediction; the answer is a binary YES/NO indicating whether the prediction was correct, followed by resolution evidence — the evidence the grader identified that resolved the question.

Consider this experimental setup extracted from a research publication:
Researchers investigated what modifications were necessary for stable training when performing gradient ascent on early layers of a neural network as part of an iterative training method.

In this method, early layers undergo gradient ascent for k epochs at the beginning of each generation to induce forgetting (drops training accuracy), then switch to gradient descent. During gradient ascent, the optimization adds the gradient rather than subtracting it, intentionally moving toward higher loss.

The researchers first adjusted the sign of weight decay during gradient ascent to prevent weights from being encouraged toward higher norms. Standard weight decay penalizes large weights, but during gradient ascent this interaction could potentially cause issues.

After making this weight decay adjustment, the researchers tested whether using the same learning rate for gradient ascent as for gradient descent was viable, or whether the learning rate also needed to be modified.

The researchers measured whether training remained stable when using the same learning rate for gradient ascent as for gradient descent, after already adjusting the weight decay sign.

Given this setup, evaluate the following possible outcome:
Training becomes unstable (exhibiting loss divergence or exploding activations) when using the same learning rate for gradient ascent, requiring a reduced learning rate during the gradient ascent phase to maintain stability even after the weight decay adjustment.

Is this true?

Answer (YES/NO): YES